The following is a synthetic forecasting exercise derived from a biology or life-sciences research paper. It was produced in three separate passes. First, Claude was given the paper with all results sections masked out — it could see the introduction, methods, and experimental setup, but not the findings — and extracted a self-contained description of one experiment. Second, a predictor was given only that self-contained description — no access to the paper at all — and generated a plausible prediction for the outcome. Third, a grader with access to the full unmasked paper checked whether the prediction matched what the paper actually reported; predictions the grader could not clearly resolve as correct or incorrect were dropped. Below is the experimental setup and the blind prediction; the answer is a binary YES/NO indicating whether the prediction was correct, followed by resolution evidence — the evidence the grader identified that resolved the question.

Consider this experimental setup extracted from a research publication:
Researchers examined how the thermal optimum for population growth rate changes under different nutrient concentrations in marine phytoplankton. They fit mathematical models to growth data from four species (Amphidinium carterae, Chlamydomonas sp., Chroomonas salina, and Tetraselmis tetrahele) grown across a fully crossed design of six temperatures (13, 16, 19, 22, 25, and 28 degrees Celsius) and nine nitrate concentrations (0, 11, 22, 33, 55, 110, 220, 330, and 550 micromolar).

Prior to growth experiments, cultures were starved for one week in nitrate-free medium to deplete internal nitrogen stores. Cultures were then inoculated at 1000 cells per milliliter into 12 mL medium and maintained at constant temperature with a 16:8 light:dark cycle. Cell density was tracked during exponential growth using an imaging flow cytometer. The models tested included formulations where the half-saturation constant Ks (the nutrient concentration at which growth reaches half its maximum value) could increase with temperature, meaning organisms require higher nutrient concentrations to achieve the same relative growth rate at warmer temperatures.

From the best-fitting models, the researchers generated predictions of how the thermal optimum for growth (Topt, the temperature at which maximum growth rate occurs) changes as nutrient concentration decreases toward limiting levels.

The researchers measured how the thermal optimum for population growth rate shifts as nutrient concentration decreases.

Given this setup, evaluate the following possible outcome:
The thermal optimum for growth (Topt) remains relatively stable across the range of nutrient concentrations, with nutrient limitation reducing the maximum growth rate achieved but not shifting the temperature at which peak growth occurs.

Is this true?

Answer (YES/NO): NO